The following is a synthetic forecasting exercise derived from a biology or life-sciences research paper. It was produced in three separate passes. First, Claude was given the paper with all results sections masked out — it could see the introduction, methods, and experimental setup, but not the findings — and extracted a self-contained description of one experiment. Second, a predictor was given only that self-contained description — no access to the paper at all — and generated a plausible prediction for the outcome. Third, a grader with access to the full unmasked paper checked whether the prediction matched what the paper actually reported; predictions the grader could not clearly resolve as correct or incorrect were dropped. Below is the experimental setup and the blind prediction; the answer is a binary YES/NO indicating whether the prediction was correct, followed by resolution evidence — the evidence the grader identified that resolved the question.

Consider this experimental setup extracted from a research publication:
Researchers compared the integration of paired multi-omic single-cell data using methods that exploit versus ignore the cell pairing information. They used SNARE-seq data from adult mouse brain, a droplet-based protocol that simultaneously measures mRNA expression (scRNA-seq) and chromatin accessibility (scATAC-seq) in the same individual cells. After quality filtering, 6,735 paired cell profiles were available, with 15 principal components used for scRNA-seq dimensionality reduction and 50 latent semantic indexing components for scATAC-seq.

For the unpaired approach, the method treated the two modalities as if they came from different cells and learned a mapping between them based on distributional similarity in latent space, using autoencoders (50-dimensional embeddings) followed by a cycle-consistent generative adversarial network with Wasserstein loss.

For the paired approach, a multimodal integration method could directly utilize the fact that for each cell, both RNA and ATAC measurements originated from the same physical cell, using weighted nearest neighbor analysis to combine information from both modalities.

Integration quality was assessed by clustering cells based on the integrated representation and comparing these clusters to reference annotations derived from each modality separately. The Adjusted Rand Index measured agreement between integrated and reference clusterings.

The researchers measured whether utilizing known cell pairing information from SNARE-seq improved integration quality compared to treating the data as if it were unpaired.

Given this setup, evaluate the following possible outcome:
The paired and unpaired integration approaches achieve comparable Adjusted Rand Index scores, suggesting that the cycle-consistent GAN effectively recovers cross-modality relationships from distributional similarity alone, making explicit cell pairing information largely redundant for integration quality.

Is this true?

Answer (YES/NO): NO